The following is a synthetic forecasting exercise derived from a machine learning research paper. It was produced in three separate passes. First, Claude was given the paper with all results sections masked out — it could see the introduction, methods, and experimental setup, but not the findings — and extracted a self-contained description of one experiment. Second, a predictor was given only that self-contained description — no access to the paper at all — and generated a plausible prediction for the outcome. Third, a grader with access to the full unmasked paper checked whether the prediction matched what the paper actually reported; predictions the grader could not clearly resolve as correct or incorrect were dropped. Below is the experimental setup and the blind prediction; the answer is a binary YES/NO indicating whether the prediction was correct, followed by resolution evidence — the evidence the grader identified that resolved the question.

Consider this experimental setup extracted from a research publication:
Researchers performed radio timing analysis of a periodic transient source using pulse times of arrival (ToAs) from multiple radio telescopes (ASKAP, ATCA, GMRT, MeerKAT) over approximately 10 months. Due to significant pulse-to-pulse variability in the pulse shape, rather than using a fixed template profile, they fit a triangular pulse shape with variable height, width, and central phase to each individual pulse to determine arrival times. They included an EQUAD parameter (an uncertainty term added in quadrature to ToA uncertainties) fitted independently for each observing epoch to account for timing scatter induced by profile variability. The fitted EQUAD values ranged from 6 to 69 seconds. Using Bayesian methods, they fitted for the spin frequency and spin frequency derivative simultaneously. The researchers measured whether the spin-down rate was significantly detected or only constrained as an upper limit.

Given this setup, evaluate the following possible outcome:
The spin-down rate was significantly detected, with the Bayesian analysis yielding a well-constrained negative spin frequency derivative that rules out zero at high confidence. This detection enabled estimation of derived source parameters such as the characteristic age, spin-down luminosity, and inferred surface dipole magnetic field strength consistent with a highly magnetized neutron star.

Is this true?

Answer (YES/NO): NO